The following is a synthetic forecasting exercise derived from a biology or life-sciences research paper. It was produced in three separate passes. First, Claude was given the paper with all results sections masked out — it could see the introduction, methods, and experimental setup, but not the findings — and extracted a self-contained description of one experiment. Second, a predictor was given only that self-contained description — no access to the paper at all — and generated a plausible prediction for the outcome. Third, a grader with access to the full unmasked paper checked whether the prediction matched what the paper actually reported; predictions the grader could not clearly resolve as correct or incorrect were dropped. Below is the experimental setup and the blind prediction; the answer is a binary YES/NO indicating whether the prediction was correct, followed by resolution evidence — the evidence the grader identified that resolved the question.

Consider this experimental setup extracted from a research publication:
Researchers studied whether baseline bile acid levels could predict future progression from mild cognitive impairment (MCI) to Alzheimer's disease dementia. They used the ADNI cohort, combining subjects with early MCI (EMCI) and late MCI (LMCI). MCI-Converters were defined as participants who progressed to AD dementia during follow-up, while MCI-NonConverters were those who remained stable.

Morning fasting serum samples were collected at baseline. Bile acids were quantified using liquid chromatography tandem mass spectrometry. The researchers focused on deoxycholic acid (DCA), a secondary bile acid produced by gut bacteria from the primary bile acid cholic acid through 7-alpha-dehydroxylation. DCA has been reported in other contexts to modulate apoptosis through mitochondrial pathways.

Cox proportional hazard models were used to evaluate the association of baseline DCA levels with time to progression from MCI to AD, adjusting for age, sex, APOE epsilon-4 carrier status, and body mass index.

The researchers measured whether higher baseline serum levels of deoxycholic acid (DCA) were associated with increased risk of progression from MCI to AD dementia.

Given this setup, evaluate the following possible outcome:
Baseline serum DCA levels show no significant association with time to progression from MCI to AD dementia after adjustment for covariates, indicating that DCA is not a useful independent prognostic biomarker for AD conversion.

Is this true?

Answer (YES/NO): YES